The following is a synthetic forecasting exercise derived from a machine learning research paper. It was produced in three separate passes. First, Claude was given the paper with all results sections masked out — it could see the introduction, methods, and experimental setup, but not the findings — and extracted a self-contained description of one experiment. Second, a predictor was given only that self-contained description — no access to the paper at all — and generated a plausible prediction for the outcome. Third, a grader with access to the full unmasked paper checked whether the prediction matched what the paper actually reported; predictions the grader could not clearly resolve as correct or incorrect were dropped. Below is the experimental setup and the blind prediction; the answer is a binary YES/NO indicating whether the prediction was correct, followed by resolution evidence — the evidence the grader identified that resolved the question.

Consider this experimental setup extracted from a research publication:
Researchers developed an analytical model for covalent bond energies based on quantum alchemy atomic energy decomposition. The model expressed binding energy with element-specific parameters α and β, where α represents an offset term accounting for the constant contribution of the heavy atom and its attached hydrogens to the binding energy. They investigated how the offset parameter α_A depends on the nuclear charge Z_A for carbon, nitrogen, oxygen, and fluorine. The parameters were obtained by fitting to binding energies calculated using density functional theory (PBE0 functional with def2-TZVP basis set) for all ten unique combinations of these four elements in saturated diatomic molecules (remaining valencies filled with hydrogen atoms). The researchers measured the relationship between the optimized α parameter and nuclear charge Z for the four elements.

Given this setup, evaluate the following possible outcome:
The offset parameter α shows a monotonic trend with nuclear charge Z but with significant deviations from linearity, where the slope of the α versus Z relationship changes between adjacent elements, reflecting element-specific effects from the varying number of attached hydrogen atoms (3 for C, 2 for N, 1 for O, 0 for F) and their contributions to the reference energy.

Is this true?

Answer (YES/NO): NO